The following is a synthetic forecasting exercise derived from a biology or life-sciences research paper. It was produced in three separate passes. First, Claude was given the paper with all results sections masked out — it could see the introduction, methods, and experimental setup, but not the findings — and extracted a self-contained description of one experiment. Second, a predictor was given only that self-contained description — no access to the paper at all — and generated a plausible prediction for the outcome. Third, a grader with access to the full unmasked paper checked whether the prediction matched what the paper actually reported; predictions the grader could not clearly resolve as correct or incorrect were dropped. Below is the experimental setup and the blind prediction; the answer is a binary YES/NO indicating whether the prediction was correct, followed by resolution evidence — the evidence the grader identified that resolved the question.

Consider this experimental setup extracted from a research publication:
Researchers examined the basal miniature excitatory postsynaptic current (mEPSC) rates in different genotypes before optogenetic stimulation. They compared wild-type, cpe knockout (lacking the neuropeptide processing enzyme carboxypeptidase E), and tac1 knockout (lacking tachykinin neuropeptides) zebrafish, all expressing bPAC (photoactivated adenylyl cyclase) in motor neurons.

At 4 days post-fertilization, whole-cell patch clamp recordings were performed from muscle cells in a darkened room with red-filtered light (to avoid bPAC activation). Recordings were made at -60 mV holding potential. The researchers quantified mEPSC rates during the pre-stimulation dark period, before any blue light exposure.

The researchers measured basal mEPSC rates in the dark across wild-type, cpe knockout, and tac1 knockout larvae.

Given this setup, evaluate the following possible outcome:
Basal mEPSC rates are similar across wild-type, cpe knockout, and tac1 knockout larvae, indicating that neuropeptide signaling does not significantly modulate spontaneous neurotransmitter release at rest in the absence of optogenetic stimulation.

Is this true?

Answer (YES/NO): YES